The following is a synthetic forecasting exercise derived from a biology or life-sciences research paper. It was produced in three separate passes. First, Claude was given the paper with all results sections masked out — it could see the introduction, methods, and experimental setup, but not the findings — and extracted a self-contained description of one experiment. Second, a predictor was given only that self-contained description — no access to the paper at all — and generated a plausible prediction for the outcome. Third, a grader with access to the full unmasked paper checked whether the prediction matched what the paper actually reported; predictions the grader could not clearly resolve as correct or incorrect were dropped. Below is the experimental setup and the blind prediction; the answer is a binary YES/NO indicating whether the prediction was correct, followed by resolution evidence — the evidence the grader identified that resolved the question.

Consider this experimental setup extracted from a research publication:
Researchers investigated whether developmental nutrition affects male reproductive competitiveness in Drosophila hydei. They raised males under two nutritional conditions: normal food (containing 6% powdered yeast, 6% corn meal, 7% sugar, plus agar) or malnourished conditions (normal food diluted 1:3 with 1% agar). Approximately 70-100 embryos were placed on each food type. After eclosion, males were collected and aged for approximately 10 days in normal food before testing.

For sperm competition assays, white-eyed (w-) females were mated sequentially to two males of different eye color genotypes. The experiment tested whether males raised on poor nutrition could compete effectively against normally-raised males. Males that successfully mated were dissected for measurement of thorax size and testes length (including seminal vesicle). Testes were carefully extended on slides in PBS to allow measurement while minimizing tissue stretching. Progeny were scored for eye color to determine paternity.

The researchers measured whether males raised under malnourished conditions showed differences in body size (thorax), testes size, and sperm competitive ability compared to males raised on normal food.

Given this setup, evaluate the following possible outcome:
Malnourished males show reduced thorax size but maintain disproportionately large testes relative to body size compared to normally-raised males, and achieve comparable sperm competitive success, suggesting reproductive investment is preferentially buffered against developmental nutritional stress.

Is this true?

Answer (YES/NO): NO